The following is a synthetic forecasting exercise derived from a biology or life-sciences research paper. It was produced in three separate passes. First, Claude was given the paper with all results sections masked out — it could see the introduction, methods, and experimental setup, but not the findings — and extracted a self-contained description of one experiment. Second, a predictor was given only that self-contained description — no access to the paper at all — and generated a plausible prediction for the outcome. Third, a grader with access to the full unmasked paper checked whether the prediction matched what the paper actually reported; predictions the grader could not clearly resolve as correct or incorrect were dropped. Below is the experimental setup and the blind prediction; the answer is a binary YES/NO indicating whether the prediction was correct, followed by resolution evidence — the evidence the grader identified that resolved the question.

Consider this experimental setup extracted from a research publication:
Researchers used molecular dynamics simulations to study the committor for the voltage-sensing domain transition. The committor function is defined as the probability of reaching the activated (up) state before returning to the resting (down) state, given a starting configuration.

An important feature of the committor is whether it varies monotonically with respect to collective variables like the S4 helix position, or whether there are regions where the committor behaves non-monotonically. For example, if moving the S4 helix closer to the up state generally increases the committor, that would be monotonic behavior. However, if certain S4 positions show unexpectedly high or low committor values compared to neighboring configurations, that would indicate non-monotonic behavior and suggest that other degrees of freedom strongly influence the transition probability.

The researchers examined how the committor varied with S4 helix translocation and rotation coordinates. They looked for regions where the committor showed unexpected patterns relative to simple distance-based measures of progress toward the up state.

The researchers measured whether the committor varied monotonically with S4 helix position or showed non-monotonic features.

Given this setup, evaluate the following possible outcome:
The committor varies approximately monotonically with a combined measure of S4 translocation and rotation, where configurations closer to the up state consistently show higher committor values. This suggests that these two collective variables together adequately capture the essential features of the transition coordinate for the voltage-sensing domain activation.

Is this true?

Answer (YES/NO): NO